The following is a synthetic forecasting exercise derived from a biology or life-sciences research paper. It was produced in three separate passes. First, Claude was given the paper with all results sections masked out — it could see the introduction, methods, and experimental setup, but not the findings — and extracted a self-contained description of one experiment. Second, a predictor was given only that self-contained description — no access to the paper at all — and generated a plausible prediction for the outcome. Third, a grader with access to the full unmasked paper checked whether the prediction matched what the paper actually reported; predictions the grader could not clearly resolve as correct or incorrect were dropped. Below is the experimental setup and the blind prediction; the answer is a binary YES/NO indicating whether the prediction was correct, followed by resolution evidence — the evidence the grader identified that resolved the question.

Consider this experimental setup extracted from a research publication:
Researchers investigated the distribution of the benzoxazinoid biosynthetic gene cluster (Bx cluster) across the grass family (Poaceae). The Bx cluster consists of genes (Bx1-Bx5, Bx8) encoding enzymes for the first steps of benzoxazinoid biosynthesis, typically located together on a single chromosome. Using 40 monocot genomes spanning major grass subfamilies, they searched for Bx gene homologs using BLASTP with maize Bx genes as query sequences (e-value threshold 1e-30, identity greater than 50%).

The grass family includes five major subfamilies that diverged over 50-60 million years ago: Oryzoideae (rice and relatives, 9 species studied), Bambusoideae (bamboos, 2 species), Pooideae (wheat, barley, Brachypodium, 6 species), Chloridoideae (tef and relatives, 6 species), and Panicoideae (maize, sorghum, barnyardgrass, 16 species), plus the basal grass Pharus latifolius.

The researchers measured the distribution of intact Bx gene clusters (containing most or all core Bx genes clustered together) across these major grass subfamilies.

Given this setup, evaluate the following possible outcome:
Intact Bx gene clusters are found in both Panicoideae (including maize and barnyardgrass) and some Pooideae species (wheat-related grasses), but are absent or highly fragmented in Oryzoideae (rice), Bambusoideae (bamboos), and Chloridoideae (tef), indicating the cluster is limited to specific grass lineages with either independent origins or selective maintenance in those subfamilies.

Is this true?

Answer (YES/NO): NO